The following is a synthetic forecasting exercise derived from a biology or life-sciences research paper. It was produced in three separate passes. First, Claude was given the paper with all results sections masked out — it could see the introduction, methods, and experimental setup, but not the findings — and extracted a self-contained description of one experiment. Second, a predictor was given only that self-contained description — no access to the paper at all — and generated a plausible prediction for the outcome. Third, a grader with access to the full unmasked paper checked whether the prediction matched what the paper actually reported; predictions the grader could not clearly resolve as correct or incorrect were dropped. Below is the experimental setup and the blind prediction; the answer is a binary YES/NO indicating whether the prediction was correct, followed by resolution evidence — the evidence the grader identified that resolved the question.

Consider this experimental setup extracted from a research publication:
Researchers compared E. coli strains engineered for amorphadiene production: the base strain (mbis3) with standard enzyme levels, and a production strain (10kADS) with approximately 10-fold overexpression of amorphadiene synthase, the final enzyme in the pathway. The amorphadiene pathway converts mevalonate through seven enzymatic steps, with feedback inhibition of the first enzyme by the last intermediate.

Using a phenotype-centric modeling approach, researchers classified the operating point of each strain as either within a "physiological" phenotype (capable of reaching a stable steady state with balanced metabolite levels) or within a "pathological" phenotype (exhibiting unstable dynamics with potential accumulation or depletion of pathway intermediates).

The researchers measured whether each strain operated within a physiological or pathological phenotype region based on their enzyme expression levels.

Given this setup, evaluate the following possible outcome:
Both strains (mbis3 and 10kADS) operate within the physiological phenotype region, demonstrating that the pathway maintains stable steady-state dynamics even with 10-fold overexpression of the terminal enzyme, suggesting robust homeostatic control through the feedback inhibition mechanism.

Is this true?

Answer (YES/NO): NO